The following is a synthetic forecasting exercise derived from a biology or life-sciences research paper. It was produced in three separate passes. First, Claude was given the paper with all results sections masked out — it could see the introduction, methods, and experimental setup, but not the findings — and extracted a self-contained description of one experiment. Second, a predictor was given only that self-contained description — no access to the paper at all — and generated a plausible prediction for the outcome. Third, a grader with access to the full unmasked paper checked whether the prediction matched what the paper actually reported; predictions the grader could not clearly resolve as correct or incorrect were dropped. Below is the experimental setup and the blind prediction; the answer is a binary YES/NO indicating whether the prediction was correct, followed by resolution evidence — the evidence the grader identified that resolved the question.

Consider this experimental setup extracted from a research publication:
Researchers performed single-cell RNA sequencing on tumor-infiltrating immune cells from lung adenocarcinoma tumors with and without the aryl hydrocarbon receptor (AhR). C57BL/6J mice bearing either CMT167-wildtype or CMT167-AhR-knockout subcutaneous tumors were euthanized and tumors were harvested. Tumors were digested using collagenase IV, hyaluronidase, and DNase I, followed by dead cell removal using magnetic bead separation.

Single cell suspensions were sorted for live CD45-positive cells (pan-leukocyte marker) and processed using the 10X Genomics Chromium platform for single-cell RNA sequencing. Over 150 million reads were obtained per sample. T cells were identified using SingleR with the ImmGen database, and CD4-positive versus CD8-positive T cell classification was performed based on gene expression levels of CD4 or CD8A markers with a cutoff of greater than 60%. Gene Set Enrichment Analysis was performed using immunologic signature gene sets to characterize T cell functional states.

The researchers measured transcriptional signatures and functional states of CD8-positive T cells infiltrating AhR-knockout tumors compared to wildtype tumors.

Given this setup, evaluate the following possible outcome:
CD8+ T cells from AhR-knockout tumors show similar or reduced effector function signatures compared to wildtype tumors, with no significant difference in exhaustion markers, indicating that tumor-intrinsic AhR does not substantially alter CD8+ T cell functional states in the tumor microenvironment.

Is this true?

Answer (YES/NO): NO